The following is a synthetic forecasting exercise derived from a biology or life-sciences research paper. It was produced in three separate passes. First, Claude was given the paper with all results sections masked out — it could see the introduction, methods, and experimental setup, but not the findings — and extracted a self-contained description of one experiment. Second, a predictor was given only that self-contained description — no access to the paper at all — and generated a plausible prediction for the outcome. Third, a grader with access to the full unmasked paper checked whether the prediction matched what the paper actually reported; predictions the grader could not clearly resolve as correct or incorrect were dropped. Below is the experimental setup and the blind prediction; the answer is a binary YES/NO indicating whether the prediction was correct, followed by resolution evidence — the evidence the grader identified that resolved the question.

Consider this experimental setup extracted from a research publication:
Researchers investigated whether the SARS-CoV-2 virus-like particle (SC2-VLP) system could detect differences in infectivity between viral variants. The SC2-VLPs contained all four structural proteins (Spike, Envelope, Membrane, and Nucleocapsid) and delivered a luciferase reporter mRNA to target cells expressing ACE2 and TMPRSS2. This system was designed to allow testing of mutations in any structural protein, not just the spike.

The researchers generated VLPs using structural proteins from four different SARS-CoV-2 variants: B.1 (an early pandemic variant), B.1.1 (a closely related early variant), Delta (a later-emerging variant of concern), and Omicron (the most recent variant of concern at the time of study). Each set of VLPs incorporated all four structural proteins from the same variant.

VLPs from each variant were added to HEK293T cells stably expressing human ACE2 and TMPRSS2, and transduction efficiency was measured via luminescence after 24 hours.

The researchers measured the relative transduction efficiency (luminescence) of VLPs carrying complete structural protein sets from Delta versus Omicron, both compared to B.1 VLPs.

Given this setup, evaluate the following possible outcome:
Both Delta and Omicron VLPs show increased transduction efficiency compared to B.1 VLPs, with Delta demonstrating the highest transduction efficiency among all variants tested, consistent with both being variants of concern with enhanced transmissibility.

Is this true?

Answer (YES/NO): NO